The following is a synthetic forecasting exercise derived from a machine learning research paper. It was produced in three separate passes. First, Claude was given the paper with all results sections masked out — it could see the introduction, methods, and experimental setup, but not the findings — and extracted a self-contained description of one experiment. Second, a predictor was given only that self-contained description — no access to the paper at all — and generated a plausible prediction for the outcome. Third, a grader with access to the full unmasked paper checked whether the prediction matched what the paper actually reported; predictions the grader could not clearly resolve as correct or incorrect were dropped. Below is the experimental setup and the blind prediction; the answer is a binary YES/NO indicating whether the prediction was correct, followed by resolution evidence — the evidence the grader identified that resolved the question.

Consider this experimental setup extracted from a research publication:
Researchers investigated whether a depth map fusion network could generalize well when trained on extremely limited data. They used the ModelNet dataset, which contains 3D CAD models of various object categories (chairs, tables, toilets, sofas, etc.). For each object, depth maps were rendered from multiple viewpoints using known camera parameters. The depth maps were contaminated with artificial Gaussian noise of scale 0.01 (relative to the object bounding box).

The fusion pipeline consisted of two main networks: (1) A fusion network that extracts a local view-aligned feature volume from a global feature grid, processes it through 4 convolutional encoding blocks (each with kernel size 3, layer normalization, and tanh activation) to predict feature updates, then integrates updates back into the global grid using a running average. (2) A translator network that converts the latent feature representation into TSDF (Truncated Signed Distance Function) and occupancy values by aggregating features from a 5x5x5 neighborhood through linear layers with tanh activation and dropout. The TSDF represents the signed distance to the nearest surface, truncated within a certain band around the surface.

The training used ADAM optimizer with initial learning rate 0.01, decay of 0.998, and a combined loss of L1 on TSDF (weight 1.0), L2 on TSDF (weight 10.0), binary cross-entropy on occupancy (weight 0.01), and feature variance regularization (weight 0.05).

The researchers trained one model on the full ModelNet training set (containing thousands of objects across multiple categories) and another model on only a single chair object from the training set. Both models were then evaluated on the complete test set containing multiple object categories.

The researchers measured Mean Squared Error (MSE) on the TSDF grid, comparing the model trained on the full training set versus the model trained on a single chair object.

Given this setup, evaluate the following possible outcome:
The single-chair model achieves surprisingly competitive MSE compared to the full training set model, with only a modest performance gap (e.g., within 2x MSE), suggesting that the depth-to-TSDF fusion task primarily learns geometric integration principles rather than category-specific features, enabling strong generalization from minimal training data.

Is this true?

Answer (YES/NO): YES